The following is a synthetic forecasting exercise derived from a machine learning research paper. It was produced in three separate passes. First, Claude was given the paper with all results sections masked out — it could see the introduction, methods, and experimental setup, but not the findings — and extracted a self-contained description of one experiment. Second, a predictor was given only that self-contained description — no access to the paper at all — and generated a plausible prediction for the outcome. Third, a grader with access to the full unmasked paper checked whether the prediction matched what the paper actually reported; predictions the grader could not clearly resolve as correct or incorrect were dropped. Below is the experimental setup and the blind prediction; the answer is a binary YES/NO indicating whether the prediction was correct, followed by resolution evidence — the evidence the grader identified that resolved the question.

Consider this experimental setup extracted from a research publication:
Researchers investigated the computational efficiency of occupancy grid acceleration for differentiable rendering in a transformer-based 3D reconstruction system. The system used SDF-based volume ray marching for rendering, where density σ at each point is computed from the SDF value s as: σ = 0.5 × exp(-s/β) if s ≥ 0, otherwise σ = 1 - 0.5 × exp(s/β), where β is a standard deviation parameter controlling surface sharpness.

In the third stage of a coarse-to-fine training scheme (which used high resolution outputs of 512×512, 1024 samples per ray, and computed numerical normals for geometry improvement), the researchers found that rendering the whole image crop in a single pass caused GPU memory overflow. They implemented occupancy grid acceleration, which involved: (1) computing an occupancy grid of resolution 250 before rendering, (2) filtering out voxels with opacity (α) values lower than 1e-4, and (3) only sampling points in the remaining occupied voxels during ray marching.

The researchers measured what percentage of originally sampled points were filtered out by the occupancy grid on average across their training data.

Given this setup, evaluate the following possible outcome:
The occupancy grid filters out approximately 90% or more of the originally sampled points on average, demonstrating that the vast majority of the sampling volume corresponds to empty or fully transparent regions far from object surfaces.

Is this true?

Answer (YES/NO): YES